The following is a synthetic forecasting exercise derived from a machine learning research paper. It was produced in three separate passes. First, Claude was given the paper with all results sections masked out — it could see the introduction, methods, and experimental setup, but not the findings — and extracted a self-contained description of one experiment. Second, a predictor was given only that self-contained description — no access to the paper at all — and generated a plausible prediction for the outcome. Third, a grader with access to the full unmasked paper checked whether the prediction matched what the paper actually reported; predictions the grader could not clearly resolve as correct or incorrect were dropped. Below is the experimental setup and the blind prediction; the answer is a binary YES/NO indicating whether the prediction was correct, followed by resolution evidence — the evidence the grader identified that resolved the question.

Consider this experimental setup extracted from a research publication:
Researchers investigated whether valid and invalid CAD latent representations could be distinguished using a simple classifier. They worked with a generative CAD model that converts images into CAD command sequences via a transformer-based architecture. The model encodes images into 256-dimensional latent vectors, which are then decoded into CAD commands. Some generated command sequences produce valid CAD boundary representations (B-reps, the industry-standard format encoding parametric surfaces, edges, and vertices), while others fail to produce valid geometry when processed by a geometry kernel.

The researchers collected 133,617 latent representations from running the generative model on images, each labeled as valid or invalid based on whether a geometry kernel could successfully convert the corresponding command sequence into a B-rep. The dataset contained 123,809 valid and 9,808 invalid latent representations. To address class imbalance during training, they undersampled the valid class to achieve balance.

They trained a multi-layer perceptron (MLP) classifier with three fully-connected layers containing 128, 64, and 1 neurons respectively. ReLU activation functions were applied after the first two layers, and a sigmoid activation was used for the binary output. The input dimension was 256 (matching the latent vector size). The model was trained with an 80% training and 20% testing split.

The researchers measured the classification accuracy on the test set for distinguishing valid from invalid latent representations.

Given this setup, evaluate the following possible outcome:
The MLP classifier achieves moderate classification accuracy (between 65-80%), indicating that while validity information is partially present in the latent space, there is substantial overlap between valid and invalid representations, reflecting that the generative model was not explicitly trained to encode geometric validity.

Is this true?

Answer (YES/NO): NO